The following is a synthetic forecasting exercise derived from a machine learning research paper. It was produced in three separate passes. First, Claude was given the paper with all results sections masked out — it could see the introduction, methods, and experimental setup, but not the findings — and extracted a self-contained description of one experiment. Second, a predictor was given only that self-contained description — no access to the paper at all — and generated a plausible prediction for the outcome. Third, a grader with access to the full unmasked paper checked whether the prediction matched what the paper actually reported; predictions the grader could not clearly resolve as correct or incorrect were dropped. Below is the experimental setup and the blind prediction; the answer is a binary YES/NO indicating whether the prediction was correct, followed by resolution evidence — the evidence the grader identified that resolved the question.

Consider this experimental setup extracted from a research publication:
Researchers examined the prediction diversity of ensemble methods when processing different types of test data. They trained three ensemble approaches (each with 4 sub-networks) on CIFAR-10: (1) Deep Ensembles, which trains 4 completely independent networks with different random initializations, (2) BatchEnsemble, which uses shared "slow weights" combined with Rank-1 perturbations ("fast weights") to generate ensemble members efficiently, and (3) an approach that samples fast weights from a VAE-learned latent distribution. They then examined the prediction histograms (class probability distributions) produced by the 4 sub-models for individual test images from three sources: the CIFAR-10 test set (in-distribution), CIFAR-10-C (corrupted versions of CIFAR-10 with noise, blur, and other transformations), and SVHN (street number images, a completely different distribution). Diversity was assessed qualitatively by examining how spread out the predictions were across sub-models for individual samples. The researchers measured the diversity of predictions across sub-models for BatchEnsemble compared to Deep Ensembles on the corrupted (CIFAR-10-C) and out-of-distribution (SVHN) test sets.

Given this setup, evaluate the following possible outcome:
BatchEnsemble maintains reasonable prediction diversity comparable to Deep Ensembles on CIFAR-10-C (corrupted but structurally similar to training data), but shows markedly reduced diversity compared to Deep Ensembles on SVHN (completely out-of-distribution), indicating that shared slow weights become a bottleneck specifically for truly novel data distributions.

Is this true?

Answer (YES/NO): NO